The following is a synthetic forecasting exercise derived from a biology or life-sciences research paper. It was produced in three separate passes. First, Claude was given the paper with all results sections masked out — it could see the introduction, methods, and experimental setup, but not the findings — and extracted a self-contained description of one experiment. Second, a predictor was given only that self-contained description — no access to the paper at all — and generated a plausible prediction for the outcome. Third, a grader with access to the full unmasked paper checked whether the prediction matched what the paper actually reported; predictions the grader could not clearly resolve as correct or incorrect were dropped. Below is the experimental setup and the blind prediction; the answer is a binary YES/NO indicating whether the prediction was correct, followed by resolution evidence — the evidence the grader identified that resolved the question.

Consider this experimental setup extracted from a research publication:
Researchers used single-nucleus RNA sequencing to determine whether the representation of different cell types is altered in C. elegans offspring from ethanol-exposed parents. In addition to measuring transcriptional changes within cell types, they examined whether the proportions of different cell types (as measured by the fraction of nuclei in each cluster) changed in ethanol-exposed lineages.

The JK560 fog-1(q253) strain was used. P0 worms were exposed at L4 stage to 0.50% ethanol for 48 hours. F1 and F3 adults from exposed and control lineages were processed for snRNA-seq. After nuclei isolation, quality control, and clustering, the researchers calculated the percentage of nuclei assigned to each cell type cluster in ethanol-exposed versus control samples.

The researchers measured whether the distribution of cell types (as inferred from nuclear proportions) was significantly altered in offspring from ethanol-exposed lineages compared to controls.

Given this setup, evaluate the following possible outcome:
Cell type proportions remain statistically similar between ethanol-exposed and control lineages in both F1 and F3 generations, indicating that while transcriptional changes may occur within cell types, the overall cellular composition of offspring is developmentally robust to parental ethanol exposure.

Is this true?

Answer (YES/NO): YES